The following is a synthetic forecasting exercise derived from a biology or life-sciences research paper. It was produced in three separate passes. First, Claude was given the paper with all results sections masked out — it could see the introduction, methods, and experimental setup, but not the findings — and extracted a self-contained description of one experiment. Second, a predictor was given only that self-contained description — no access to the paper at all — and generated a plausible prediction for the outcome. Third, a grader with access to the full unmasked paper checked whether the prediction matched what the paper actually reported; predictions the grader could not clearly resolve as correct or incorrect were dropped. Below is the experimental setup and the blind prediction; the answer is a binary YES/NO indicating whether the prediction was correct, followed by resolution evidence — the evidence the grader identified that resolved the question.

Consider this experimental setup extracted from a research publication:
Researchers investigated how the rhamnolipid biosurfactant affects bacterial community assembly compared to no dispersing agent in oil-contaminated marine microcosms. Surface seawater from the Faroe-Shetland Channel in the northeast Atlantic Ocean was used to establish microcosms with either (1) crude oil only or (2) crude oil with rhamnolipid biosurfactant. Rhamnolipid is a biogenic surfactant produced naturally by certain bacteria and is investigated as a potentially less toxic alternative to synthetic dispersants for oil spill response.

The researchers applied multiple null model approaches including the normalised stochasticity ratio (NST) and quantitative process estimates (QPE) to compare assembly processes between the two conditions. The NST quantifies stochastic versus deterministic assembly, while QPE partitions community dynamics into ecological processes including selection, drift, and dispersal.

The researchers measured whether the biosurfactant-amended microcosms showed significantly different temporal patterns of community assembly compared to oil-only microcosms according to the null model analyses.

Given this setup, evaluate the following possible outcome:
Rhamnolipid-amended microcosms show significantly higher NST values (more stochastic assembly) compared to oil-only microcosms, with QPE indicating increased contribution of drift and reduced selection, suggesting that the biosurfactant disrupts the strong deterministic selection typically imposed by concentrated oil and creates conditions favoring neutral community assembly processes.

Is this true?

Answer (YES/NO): NO